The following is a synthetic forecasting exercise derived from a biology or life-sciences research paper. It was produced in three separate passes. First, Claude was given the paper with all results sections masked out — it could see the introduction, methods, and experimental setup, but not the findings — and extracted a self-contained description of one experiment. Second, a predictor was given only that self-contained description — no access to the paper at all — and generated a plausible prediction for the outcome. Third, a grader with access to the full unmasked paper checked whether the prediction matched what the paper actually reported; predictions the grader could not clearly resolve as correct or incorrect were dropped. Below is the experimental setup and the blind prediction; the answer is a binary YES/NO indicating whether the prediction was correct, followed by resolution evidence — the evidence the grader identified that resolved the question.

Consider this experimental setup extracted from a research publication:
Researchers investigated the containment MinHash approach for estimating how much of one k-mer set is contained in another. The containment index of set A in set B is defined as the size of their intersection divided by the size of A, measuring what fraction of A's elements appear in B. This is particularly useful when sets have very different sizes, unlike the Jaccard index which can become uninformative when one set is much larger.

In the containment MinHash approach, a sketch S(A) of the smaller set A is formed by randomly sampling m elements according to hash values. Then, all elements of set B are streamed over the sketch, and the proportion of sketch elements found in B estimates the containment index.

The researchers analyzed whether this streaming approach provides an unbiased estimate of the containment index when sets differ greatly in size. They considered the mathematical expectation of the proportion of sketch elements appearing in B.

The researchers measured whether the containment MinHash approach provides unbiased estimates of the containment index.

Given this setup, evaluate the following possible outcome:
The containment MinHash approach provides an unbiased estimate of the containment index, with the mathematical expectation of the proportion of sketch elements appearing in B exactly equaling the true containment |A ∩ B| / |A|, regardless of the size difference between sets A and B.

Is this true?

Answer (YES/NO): YES